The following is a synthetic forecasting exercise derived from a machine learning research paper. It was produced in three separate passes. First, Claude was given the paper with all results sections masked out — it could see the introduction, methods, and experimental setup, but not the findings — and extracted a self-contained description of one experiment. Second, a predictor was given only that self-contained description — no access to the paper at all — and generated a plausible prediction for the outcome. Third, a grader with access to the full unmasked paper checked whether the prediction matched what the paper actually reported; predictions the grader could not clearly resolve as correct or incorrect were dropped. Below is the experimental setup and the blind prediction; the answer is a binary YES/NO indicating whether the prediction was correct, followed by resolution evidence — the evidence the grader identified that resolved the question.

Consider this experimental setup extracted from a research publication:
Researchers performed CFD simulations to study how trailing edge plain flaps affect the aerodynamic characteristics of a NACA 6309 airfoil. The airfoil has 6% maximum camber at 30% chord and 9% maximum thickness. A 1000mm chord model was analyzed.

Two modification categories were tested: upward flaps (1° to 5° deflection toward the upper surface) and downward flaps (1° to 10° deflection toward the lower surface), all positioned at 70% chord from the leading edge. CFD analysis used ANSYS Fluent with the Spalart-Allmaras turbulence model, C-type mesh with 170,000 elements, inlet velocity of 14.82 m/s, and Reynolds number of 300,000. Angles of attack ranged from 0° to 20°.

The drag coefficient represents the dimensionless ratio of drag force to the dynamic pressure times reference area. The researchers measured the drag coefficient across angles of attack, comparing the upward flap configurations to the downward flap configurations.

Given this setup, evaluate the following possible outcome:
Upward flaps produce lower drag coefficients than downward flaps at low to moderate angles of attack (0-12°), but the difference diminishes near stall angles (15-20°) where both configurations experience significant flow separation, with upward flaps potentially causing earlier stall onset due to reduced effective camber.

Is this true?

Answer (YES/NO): NO